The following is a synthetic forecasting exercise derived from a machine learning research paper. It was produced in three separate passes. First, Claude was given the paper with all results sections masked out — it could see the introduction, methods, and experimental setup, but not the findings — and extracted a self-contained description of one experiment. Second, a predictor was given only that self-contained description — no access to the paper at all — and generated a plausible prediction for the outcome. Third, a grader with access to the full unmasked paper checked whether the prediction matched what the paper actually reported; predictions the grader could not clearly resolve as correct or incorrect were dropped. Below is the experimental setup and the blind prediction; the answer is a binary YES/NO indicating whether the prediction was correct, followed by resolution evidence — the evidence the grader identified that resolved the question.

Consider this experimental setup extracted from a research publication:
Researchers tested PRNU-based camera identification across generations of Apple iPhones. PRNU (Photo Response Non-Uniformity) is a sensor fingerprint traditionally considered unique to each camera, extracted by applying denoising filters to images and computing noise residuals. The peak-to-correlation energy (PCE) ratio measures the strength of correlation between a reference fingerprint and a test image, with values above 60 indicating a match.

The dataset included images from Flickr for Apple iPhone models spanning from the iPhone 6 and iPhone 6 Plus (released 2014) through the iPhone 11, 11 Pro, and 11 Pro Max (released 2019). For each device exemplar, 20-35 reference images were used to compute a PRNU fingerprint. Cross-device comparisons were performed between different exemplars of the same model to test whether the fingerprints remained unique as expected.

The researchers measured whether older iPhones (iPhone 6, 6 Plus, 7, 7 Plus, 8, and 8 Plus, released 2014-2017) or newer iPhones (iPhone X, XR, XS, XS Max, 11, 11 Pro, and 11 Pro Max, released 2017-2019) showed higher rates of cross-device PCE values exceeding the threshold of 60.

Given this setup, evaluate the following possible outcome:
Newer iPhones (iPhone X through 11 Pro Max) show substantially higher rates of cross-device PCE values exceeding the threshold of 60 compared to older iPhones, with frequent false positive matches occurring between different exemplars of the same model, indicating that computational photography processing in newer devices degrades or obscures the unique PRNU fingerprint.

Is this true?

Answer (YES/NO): NO